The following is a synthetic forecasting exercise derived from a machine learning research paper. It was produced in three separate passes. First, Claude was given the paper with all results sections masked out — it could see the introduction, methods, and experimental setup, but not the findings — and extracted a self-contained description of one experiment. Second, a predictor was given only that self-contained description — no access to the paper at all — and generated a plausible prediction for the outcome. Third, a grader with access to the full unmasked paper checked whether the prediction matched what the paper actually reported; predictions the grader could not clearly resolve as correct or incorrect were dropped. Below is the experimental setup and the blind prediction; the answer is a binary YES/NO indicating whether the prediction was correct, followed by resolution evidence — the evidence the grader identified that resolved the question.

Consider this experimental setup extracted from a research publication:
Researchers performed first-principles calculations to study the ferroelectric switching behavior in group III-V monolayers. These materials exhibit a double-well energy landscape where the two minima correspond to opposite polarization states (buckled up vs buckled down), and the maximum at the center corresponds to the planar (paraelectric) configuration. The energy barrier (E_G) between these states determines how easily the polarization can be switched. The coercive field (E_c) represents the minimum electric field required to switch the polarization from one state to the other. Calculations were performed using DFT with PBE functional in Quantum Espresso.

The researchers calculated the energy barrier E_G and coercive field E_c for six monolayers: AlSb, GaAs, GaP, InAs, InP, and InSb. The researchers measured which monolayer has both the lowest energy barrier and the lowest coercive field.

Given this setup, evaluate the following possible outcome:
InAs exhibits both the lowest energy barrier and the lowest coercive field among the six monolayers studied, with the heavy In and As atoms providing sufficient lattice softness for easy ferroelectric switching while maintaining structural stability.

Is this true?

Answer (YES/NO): NO